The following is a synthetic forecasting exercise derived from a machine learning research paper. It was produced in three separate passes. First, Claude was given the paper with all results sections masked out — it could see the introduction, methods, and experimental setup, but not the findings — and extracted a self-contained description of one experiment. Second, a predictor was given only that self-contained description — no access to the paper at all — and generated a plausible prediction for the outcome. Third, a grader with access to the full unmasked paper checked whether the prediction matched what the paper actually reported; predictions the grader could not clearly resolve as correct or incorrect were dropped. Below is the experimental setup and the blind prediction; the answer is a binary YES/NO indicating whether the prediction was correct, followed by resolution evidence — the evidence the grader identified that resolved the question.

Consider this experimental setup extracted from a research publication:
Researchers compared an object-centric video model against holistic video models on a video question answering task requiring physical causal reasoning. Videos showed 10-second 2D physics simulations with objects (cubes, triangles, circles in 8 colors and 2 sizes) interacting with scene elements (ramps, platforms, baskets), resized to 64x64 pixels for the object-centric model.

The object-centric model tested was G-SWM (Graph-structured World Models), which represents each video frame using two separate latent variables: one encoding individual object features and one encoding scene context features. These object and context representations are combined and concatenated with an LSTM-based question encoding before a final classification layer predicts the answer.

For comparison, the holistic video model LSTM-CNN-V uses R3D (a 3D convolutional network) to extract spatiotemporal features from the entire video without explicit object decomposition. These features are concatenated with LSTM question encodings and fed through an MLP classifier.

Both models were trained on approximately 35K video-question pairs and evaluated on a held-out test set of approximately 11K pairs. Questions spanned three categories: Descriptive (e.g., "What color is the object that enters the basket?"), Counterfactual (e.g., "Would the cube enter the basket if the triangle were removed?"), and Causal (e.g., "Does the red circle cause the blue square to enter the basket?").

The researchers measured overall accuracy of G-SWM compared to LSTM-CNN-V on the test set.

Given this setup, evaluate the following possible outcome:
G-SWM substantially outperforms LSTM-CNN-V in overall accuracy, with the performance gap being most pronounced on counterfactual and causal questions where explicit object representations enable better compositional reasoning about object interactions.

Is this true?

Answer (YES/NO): NO